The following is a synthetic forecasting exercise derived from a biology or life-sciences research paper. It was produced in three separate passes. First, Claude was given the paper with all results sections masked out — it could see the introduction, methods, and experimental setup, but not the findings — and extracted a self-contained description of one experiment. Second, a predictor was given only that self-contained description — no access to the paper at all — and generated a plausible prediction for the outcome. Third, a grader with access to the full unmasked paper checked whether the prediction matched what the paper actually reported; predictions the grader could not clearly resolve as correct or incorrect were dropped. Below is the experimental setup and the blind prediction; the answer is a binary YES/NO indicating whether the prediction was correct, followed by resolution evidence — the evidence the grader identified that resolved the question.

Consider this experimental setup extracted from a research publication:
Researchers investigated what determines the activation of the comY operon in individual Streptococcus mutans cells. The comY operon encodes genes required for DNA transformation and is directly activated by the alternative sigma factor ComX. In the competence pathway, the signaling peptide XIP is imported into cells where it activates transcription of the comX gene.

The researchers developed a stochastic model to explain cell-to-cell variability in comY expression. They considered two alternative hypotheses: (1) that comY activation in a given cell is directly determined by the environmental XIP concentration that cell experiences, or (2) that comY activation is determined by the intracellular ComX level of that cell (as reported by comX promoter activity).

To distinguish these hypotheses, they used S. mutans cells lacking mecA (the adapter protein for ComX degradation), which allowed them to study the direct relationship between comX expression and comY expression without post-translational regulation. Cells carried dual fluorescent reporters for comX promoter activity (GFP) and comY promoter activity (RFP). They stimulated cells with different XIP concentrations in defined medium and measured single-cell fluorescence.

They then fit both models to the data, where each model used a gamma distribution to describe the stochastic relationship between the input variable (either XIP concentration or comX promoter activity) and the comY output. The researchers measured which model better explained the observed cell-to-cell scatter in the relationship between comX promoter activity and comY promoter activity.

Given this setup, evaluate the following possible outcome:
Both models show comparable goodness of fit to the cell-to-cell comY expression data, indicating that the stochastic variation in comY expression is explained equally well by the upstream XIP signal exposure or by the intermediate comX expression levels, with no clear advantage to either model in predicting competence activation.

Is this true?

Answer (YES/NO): NO